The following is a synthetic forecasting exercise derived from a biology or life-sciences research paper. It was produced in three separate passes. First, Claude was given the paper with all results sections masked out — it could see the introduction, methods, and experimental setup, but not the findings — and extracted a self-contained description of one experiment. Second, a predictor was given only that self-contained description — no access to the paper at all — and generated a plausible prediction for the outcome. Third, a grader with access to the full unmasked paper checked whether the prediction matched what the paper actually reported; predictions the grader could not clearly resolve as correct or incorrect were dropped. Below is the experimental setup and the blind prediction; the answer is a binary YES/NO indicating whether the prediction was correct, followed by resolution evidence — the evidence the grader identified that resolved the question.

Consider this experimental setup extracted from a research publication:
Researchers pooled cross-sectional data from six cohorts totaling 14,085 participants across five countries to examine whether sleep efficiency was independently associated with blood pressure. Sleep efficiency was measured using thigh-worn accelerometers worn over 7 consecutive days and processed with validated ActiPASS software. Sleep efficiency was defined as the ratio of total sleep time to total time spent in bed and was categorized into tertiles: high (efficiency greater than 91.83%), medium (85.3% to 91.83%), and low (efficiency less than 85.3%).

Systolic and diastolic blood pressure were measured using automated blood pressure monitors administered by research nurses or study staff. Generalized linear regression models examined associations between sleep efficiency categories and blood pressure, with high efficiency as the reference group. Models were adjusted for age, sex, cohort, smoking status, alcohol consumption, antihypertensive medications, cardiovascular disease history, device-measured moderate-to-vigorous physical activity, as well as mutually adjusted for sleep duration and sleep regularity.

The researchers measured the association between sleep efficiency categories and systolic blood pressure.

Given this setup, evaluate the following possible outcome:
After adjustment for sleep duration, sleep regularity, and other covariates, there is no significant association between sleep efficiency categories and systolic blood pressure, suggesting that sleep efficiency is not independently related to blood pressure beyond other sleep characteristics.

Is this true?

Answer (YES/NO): NO